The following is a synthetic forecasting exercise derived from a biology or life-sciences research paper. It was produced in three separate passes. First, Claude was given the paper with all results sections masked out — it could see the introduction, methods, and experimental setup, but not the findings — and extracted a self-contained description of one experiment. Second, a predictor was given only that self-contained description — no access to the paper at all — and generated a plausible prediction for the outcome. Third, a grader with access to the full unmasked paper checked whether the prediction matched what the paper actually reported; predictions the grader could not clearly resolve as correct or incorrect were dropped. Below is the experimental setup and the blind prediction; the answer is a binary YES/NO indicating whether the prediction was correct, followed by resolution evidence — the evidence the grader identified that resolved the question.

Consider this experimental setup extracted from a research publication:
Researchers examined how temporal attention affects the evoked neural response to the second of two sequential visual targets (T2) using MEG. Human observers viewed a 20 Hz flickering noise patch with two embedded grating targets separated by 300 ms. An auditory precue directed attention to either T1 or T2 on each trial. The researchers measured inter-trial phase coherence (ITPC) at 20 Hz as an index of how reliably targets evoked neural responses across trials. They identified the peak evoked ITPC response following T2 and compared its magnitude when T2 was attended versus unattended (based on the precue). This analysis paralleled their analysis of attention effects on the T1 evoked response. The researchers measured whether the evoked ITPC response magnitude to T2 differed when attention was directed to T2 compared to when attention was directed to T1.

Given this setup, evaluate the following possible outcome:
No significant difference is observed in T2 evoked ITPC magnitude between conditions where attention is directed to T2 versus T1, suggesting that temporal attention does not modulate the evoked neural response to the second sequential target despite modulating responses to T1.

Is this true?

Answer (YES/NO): YES